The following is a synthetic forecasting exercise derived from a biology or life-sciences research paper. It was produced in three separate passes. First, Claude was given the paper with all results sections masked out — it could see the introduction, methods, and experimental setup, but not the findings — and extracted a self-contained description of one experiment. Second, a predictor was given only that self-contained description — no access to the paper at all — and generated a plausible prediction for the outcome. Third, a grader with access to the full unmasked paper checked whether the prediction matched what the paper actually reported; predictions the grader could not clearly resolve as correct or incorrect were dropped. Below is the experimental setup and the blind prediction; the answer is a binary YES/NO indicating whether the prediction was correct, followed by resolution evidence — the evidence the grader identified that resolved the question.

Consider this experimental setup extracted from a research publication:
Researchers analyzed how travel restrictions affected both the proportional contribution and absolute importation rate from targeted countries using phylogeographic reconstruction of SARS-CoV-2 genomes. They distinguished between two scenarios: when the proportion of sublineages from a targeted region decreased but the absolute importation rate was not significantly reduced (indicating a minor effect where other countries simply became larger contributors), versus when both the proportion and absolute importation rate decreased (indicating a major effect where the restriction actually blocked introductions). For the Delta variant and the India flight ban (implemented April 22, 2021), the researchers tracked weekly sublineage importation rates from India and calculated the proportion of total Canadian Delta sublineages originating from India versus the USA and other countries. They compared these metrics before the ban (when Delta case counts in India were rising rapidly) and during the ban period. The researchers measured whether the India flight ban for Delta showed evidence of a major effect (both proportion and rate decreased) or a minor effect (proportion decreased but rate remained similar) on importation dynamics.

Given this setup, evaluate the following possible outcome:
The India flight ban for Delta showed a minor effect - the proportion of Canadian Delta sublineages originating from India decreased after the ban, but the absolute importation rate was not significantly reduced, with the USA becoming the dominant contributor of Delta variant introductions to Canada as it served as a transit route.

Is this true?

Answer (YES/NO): NO